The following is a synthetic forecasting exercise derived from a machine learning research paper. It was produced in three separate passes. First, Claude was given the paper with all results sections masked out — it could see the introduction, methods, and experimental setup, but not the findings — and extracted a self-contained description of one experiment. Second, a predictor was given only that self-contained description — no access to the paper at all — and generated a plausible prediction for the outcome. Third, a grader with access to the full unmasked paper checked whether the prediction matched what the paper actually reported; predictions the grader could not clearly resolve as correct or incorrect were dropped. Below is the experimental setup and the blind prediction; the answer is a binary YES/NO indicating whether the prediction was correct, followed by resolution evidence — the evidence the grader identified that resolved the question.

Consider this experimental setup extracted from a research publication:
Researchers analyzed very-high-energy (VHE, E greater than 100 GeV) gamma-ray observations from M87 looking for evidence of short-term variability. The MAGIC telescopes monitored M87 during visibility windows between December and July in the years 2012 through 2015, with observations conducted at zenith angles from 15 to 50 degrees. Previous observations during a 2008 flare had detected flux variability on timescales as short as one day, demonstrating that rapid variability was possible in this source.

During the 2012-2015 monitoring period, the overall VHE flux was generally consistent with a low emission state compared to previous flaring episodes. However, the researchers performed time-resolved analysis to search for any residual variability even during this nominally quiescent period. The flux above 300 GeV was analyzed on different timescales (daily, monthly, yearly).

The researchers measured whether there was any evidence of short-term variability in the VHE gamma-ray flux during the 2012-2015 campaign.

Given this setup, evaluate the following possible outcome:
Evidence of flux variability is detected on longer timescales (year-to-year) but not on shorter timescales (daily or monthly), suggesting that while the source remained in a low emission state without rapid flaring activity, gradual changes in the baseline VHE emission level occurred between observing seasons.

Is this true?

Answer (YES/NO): NO